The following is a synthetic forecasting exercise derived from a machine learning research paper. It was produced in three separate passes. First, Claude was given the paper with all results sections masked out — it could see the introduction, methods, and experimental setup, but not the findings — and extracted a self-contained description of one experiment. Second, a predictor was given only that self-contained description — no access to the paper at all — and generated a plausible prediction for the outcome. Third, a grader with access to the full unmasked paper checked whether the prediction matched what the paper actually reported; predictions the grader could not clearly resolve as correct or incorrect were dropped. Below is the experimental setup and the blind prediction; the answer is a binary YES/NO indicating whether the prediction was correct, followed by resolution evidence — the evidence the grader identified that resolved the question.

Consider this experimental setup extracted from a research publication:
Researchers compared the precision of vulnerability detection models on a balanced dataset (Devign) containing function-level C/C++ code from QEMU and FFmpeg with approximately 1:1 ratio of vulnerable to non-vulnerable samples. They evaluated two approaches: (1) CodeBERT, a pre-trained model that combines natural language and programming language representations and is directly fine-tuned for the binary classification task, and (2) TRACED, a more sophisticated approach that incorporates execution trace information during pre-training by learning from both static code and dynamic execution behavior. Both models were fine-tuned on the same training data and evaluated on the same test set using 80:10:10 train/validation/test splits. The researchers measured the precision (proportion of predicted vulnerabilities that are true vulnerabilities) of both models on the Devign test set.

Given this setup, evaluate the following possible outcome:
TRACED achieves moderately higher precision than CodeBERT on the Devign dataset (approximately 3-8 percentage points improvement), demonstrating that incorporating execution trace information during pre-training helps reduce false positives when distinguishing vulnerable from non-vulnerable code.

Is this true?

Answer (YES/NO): NO